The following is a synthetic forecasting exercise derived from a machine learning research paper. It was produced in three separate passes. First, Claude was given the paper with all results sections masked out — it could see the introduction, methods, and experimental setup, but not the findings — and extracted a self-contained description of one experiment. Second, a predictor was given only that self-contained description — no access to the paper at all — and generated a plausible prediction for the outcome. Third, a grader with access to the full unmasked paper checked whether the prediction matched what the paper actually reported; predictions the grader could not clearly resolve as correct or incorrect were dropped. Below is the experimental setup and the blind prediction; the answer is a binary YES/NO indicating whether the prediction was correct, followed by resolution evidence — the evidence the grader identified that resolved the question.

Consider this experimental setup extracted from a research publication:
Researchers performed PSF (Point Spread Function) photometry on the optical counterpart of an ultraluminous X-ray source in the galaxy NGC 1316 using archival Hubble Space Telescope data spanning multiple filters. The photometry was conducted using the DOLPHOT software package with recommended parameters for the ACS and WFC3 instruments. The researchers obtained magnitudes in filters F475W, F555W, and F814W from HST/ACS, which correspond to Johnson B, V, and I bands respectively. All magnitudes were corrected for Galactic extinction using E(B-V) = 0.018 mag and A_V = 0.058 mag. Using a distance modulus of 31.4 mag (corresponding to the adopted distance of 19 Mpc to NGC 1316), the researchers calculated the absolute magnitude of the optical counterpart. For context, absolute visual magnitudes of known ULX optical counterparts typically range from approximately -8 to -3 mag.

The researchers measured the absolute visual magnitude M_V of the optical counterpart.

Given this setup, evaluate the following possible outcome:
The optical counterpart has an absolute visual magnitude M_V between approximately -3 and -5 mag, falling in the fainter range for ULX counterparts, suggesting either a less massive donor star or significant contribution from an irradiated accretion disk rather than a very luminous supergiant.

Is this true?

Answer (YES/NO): NO